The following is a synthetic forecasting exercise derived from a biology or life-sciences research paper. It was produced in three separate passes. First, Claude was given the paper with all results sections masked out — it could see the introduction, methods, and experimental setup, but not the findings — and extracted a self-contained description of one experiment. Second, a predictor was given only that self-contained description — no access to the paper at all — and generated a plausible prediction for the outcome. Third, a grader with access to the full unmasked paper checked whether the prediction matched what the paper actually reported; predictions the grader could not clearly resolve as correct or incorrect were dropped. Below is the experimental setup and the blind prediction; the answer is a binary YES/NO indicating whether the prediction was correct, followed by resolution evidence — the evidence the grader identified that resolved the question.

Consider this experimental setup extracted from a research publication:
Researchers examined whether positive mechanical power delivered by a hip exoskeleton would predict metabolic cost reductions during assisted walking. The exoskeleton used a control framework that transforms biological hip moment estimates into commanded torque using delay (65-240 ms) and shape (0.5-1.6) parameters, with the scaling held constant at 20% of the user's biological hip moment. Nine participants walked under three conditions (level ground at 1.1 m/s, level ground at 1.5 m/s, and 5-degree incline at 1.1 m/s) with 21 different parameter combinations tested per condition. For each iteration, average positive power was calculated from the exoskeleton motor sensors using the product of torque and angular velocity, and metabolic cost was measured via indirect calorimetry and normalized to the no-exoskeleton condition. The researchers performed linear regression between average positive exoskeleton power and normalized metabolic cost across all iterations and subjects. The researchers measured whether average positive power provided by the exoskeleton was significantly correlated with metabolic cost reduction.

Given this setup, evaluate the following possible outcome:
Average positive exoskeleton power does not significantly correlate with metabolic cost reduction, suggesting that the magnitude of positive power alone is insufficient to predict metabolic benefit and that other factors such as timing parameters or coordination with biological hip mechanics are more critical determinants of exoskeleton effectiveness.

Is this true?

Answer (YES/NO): NO